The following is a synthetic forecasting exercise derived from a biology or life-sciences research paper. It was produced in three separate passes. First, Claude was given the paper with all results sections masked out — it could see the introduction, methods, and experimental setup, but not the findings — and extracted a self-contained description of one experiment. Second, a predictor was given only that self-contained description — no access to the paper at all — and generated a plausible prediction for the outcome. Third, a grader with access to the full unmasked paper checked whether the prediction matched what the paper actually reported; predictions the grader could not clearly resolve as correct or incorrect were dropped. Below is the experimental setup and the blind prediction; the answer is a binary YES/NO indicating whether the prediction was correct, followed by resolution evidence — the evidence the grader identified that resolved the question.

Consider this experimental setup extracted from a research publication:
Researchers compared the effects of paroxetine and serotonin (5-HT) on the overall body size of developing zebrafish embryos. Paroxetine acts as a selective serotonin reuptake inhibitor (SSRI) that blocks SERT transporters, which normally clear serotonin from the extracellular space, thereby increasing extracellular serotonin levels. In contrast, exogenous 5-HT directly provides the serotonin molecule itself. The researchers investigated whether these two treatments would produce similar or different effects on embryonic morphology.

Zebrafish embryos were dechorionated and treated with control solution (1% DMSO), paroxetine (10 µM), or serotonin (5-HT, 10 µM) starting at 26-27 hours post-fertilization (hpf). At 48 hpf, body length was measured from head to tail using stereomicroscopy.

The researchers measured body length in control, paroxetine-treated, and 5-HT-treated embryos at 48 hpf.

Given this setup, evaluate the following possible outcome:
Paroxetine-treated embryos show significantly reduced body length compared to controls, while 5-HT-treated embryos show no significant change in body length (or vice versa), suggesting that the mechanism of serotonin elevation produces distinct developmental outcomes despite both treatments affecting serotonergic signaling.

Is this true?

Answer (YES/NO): YES